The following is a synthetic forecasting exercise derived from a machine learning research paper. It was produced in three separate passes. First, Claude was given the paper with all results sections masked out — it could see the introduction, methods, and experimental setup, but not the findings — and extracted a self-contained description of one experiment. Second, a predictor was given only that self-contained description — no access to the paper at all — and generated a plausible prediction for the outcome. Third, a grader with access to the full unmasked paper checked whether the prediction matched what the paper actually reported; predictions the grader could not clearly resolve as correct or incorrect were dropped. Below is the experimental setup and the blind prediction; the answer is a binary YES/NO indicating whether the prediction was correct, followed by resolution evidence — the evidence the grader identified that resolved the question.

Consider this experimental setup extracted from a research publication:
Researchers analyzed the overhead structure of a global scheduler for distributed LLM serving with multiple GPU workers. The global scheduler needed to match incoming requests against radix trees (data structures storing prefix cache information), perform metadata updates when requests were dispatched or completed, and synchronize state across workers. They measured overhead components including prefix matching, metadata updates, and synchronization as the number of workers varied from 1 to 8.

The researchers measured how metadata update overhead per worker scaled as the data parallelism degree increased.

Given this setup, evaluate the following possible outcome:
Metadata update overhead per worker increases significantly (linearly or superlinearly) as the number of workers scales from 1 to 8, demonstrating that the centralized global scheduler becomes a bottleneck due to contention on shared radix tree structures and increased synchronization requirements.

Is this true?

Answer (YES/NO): NO